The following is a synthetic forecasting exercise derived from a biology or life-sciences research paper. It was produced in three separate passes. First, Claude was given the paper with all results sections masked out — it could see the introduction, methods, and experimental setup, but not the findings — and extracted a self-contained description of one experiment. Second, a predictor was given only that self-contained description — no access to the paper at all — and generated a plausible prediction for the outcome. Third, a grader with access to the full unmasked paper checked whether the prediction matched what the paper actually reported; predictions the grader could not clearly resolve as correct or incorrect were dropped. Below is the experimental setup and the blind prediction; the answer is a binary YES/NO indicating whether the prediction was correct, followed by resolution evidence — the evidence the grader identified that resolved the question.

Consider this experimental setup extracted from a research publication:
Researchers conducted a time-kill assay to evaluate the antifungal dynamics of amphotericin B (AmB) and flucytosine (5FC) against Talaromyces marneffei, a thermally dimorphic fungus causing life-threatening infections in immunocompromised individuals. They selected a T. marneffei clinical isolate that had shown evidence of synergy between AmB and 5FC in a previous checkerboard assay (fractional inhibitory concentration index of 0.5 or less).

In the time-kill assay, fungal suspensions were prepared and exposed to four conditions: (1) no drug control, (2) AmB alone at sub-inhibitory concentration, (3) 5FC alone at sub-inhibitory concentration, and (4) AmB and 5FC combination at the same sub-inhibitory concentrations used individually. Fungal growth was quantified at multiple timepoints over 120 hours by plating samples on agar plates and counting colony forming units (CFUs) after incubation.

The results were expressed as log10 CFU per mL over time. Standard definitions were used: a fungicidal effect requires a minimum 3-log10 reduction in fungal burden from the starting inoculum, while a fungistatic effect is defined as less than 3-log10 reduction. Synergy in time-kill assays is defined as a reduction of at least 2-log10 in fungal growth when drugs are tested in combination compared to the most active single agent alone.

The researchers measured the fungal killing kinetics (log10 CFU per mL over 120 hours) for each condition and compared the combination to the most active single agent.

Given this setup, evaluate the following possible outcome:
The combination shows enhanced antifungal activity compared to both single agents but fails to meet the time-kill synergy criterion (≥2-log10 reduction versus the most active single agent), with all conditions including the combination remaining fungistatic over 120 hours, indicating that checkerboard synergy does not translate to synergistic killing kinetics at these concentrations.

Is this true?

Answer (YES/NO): NO